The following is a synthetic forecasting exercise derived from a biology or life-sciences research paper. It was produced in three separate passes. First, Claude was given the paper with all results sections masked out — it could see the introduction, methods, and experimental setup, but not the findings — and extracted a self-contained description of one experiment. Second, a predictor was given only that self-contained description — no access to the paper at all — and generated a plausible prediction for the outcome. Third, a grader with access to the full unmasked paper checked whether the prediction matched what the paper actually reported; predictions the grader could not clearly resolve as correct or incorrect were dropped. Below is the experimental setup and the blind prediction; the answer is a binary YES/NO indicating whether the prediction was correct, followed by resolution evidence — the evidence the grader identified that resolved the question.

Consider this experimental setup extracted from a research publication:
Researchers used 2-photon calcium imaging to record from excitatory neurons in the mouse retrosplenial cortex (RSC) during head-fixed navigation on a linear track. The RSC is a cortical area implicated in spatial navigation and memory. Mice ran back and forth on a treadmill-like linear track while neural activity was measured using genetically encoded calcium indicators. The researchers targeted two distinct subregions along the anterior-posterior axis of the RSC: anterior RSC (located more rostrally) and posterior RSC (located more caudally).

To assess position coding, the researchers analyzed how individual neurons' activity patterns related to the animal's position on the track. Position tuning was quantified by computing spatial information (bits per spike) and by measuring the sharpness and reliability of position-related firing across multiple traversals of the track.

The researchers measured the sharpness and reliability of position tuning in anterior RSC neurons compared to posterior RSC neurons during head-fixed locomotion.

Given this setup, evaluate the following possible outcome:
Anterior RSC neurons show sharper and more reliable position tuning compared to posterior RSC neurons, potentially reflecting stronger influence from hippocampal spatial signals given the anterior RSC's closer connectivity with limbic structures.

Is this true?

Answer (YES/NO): YES